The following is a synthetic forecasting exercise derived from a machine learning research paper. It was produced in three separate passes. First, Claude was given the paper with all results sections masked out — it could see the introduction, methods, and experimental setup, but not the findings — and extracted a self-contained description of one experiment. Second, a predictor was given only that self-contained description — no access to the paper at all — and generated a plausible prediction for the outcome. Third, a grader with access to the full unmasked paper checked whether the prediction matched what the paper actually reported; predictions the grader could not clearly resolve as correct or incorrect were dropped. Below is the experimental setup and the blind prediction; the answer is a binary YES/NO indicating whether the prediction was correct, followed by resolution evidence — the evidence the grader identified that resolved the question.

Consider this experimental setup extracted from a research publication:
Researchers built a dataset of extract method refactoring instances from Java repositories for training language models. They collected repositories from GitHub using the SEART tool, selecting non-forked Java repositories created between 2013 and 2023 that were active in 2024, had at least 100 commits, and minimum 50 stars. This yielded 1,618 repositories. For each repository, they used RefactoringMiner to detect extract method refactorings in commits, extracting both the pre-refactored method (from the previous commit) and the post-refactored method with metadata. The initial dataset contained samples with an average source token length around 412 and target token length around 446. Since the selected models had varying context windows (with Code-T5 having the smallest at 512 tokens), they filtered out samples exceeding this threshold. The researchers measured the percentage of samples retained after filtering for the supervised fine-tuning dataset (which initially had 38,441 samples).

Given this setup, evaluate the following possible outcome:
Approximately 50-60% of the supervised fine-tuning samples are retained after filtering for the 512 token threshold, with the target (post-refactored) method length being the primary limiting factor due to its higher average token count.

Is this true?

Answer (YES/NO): NO